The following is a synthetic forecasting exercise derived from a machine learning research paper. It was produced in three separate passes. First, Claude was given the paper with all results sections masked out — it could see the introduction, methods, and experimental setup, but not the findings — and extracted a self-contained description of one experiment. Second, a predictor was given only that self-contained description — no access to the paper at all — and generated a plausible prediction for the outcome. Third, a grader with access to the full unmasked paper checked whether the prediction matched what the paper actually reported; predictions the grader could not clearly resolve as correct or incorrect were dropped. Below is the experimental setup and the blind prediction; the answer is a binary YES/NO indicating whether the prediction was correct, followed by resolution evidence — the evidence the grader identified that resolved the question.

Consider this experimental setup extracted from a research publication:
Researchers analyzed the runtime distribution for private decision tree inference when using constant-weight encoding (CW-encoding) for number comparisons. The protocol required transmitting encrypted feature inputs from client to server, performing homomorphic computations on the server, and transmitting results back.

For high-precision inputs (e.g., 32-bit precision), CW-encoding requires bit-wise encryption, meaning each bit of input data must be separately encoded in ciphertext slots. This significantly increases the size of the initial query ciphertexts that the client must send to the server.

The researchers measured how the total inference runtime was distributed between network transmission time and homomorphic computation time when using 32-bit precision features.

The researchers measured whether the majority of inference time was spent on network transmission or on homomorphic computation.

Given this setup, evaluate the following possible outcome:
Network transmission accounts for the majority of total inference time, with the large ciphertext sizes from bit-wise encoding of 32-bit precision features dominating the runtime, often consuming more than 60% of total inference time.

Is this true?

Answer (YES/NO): YES